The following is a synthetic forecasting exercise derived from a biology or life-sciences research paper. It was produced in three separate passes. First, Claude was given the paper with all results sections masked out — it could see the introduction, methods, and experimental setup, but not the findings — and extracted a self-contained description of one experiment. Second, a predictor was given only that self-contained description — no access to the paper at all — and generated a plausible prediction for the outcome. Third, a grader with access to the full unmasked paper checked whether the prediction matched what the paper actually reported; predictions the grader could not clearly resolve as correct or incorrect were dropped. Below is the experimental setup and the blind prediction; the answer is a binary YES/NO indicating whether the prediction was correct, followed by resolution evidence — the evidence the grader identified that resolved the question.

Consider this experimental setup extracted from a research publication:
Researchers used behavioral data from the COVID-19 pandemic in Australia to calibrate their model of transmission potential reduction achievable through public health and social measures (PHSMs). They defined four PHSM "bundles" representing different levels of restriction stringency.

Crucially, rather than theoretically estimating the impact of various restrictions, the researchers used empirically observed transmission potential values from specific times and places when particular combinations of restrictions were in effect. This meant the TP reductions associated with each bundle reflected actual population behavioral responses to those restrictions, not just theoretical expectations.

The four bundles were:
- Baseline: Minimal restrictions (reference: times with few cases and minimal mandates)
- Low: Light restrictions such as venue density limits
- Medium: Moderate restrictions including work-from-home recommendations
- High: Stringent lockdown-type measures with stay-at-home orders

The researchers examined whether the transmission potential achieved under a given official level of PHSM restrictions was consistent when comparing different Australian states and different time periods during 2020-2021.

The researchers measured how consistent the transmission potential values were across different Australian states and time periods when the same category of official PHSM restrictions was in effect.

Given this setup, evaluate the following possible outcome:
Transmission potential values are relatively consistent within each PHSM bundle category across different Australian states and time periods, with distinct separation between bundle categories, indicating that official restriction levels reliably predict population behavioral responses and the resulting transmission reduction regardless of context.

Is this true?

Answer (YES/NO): NO